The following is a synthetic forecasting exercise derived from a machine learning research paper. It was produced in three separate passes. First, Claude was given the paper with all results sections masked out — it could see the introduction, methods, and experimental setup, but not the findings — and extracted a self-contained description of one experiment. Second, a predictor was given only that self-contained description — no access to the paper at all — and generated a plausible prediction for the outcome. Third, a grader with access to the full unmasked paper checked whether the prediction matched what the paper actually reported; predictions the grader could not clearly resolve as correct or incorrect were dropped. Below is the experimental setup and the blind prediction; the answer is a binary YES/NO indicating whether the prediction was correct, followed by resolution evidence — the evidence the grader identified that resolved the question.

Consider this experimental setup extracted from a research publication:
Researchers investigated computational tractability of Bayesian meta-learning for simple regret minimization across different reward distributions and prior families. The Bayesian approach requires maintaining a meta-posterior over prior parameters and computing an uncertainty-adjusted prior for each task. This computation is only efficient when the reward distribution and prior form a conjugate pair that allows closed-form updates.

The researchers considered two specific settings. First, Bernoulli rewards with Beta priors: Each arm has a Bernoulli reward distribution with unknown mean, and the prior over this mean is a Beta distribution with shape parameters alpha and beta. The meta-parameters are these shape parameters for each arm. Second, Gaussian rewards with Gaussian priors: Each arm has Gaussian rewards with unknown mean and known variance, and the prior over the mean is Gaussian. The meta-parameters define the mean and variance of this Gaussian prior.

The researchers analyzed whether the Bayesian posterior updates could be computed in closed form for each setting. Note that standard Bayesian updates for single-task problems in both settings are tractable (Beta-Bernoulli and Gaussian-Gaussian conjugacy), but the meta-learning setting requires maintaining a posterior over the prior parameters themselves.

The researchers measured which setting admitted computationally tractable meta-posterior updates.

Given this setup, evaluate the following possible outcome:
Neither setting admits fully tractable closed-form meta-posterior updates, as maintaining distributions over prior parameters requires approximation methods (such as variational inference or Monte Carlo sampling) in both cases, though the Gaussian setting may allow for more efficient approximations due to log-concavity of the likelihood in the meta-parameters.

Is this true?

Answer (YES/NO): NO